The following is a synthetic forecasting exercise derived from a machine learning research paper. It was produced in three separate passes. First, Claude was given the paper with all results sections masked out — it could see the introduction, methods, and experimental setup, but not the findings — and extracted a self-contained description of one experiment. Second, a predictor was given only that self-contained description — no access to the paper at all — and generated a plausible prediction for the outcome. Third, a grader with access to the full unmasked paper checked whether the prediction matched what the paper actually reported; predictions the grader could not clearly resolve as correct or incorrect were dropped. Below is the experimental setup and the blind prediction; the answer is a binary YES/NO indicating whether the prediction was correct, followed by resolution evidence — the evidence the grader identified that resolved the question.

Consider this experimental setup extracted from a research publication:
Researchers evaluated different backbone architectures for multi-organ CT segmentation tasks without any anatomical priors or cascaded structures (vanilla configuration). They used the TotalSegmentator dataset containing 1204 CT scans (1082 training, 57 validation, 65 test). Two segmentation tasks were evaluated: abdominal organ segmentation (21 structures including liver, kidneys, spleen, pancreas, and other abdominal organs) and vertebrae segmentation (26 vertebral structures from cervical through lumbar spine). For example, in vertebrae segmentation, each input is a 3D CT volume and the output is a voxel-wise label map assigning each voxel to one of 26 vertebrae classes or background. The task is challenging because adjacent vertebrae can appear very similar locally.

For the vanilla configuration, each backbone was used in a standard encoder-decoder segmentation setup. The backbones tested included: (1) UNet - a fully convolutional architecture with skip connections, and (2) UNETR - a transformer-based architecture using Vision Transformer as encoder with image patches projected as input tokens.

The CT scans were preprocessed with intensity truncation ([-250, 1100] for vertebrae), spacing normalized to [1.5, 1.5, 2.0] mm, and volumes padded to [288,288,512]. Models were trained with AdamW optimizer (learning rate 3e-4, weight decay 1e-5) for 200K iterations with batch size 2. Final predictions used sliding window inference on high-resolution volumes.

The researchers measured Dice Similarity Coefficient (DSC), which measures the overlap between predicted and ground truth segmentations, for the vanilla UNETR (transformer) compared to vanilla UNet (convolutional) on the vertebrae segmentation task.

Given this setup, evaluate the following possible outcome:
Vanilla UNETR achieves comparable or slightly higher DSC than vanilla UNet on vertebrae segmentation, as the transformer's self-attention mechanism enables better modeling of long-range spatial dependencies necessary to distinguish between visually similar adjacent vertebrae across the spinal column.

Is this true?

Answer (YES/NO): NO